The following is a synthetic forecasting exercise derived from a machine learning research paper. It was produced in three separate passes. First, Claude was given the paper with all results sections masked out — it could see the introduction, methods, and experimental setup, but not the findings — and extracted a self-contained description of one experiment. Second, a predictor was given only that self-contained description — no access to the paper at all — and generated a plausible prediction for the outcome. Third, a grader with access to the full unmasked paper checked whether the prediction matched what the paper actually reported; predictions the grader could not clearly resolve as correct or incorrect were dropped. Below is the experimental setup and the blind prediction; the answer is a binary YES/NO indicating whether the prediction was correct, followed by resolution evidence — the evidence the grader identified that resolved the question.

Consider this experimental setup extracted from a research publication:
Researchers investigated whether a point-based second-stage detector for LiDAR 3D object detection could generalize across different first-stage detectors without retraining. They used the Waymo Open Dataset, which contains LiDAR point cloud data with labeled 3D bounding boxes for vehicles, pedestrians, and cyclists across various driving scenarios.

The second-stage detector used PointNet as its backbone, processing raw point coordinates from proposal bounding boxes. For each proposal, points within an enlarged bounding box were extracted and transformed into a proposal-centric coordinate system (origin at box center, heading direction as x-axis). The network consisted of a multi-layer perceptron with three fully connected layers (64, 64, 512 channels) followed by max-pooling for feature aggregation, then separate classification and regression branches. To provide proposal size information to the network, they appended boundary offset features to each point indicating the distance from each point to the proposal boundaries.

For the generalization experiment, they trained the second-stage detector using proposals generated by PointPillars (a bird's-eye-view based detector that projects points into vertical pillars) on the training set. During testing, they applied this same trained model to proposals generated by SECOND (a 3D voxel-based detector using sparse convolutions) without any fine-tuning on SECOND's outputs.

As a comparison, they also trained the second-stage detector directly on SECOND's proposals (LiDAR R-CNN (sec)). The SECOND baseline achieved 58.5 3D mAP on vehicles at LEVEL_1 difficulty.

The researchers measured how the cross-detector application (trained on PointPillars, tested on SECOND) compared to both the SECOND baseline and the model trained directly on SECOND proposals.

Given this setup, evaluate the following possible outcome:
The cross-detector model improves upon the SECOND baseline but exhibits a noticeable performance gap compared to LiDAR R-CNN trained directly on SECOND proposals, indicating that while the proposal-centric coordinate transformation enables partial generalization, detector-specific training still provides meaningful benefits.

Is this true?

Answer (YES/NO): NO